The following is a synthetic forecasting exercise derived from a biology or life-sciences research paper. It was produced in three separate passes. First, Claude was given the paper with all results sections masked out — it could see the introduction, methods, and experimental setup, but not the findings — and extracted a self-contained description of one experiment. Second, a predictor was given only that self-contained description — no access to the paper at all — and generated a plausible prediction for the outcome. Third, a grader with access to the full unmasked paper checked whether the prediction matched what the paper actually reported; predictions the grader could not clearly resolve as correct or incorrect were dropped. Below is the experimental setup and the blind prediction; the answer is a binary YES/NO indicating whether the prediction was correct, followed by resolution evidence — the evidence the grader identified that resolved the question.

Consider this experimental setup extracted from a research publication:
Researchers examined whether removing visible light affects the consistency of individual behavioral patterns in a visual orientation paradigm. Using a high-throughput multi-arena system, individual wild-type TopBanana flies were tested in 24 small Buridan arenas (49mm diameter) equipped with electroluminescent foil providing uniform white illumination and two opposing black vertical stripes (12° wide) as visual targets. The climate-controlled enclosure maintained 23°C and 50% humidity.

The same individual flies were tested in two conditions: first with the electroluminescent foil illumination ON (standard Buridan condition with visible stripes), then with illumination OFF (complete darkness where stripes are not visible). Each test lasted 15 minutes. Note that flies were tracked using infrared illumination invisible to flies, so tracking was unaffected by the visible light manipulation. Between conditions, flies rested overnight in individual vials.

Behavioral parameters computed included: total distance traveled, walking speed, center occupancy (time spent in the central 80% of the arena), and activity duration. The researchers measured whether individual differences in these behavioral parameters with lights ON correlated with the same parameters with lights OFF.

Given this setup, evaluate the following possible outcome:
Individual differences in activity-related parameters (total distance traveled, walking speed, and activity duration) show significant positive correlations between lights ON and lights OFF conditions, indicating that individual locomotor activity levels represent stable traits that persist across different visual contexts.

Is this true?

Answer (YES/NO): YES